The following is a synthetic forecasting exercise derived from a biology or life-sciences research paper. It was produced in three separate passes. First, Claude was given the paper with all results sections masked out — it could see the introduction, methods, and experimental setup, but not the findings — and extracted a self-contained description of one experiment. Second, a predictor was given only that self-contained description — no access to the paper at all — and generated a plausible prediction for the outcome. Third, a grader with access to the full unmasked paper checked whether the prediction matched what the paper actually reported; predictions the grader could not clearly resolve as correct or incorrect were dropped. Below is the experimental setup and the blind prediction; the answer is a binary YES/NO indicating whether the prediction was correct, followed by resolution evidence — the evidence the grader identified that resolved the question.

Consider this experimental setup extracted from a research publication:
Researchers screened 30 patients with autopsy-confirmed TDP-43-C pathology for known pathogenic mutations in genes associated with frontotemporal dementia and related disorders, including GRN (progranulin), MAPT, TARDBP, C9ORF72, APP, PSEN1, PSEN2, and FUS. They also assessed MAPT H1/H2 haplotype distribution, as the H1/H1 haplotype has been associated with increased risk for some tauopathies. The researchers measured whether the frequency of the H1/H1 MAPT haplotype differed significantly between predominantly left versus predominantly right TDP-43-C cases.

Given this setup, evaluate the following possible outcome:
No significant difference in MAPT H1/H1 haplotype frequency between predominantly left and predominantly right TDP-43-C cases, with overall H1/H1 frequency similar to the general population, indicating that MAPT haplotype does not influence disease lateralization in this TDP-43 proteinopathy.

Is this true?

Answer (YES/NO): YES